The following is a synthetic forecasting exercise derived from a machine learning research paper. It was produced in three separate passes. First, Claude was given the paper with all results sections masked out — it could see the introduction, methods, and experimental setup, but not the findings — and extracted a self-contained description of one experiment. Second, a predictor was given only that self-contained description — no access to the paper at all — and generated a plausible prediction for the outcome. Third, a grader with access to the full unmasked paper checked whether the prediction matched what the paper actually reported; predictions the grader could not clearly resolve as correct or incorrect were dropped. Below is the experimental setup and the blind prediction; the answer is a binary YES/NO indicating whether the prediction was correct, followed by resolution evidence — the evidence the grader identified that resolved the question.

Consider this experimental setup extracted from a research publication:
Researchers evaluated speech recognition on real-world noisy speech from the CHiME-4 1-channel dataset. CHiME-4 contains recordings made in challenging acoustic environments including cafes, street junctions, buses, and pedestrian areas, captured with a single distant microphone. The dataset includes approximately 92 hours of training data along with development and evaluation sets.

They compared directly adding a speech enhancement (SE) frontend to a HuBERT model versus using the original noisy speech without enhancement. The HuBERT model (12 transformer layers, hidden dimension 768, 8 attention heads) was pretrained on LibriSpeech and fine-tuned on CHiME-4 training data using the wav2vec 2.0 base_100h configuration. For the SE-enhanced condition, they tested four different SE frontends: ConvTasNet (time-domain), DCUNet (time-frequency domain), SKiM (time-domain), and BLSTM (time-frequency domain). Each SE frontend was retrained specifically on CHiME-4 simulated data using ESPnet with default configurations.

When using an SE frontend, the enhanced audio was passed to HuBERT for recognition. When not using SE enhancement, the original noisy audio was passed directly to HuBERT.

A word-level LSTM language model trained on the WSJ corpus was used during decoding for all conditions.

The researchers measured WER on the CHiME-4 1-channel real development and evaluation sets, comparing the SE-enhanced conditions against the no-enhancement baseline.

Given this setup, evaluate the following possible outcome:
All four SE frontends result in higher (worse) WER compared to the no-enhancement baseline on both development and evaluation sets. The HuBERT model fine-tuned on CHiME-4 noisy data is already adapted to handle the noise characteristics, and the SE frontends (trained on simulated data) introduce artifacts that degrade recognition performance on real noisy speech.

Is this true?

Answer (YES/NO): NO